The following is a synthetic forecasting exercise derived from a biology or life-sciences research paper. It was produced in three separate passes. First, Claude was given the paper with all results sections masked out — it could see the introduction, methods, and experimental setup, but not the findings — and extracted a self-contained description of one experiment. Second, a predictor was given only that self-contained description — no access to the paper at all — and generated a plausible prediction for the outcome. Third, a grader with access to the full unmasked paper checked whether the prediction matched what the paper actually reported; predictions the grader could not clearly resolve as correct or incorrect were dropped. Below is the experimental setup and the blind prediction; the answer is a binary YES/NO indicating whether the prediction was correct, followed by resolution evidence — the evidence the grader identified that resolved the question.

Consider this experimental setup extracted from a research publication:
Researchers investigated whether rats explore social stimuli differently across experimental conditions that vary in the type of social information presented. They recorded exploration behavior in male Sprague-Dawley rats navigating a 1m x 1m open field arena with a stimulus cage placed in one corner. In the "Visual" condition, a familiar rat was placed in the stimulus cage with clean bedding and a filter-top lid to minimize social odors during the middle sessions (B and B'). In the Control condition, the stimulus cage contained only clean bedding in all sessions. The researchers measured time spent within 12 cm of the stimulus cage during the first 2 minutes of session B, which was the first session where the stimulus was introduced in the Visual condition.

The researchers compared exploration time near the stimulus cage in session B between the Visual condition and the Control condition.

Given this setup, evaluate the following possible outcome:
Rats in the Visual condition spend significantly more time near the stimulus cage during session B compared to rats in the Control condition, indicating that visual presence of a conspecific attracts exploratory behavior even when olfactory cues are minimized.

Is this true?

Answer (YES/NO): YES